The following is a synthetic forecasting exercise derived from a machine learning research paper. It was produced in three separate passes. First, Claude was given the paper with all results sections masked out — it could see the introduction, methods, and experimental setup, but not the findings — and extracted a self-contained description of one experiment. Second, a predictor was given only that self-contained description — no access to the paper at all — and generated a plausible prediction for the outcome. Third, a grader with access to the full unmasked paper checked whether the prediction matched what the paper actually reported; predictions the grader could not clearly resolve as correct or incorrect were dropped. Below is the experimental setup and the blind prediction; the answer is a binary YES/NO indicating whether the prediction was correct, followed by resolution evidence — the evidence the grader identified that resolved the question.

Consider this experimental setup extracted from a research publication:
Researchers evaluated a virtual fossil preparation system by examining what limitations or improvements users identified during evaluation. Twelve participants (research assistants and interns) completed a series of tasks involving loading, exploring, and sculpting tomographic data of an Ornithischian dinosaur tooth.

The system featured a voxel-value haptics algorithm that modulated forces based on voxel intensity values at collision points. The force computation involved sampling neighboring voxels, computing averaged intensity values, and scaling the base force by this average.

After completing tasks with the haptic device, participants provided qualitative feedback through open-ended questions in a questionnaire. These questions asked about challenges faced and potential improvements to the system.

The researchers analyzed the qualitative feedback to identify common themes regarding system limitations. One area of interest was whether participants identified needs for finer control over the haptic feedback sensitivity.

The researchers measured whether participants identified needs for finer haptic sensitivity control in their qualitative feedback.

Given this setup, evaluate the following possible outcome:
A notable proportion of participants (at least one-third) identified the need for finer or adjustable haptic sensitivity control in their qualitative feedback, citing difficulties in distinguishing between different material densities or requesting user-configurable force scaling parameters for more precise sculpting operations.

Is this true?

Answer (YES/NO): NO